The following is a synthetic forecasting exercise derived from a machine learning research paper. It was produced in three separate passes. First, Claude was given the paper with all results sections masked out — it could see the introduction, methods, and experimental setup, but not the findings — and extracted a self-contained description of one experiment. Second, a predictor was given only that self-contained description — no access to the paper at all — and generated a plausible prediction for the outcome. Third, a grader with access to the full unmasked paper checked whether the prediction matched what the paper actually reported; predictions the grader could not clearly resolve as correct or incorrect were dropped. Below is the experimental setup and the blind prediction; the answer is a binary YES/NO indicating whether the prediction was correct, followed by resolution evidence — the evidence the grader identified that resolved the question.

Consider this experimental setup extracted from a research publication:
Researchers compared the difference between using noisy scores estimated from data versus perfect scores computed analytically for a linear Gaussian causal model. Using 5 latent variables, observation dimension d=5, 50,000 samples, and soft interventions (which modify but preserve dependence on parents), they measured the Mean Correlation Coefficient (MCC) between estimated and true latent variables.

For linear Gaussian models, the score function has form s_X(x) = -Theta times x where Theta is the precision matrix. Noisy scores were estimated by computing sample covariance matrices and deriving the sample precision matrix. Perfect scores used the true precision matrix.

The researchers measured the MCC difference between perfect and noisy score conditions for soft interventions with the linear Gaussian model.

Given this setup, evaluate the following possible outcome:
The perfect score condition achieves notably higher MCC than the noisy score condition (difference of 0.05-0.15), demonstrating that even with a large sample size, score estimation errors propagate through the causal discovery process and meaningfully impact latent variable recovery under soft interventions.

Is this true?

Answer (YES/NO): NO